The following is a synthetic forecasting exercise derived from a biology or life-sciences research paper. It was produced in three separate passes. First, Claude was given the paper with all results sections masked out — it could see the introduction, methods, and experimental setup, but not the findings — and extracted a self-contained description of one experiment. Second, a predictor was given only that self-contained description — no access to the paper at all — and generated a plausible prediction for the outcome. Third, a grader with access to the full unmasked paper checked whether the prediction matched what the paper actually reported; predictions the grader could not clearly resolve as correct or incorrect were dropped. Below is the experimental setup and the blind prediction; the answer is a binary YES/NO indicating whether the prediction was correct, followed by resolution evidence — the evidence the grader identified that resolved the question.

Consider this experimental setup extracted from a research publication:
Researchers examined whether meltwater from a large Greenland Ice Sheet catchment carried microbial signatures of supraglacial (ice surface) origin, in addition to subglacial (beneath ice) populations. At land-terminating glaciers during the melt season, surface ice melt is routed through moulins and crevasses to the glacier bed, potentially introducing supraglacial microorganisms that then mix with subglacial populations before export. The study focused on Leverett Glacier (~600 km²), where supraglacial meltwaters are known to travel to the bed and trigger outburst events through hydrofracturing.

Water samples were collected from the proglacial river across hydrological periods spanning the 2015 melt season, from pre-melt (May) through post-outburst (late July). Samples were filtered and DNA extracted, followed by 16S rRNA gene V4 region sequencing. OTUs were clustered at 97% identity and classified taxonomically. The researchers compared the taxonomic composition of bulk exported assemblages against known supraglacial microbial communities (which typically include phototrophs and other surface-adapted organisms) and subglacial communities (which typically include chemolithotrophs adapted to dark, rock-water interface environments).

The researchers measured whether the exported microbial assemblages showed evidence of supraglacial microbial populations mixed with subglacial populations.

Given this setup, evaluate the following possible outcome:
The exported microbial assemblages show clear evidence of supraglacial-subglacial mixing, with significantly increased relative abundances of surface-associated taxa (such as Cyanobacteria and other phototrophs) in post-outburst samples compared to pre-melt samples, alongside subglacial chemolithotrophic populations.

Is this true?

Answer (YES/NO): NO